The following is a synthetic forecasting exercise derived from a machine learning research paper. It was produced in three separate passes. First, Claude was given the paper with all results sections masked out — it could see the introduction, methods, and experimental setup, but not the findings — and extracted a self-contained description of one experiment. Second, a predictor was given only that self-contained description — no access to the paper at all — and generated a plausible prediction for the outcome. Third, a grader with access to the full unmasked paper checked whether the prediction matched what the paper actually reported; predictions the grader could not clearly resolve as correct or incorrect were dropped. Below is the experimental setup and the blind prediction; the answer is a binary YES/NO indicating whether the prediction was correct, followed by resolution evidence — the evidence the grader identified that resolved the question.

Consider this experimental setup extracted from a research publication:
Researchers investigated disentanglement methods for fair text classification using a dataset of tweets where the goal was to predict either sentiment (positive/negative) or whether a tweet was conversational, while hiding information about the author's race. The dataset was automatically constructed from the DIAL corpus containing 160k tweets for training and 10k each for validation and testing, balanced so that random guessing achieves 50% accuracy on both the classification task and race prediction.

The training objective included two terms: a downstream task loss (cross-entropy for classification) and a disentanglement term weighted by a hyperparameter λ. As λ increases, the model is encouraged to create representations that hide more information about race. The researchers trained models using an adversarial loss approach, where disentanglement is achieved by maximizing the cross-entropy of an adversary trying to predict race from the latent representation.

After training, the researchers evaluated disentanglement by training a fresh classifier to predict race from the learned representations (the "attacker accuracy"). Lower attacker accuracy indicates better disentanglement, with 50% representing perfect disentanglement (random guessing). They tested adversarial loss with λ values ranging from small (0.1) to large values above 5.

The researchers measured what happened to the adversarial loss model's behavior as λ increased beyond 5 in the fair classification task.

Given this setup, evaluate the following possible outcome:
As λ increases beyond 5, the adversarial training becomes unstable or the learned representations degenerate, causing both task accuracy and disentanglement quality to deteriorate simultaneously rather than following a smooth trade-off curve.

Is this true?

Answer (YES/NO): NO